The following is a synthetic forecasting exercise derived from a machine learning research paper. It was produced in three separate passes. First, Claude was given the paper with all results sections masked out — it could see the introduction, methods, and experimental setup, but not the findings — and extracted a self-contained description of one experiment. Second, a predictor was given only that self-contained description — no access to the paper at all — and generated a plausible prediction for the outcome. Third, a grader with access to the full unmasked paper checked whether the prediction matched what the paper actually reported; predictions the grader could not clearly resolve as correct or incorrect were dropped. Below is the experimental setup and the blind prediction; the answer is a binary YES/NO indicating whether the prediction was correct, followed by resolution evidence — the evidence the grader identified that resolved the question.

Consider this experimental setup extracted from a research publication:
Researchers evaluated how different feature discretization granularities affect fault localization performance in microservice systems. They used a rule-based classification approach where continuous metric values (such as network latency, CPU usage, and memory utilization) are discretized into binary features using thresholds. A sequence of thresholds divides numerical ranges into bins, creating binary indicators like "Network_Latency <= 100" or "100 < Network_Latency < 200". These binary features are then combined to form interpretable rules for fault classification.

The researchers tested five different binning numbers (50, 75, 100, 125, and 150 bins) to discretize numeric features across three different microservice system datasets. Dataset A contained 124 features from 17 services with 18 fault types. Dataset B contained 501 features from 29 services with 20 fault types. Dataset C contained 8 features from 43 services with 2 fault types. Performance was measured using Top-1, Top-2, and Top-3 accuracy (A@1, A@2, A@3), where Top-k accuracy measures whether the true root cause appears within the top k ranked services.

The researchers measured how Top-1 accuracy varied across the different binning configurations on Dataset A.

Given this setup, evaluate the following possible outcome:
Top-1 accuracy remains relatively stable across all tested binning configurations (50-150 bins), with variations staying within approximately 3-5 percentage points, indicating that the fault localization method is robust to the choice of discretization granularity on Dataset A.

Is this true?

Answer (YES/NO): YES